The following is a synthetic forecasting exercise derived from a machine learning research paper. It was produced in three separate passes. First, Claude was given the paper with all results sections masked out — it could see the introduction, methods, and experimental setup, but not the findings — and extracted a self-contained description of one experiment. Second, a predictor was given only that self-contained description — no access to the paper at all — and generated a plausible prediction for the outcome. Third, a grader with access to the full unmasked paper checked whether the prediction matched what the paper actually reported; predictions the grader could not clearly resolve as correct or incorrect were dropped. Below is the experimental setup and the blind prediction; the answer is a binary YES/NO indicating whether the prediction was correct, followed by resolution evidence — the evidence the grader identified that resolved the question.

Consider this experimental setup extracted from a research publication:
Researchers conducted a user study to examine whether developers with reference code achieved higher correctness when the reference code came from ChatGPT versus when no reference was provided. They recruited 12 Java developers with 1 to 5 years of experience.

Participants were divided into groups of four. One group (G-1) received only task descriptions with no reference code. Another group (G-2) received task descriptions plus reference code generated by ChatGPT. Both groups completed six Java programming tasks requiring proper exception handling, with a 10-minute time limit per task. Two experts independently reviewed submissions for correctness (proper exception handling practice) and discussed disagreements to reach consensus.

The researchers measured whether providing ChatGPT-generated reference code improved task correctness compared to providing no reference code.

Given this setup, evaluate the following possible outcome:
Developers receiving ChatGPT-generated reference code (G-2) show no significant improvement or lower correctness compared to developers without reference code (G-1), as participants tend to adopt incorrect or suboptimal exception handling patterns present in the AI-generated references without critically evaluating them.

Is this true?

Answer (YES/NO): NO